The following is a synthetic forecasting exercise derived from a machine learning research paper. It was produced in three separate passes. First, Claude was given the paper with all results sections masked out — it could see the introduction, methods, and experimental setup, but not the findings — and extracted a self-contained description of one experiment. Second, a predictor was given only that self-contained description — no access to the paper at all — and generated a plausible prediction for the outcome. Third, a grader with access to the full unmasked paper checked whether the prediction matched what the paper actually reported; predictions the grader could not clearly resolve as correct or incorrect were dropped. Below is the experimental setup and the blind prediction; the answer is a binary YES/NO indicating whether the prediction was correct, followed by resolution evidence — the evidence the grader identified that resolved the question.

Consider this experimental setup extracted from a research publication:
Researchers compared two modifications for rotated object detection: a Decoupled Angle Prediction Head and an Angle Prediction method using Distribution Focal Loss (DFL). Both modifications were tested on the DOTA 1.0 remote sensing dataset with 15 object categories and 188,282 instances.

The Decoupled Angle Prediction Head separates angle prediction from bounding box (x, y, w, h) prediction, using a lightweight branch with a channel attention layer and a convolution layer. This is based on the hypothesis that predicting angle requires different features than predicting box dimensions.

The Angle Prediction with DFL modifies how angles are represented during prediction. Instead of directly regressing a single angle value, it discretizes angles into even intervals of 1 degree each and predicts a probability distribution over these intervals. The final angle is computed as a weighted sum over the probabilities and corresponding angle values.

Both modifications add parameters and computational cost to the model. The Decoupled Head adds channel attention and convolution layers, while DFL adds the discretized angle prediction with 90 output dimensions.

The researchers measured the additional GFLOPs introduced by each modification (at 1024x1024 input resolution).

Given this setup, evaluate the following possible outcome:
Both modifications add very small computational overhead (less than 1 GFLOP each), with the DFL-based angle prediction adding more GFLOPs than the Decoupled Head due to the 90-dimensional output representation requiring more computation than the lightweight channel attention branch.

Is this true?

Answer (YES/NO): NO